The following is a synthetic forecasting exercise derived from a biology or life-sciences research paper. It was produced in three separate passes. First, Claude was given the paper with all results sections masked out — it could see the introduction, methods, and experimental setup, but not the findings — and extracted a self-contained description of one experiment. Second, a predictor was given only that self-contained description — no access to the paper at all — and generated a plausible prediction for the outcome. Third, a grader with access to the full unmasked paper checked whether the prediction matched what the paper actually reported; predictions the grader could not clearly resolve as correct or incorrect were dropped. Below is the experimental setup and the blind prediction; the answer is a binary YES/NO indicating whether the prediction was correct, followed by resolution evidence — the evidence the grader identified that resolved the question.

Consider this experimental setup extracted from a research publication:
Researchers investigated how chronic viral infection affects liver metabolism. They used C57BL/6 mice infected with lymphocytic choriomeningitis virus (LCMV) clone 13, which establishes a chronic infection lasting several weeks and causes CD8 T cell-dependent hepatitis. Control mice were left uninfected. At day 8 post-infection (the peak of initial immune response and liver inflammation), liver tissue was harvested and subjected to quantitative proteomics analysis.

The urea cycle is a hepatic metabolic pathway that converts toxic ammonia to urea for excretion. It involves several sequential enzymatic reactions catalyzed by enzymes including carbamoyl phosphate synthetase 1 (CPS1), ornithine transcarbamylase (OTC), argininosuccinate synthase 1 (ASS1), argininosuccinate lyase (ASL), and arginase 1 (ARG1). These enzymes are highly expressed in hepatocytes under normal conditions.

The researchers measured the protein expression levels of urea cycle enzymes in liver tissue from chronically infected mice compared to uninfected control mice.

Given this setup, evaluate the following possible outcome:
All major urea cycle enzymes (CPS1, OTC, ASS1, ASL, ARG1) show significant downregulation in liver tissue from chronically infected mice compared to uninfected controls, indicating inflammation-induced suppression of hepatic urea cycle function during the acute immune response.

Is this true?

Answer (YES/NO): NO